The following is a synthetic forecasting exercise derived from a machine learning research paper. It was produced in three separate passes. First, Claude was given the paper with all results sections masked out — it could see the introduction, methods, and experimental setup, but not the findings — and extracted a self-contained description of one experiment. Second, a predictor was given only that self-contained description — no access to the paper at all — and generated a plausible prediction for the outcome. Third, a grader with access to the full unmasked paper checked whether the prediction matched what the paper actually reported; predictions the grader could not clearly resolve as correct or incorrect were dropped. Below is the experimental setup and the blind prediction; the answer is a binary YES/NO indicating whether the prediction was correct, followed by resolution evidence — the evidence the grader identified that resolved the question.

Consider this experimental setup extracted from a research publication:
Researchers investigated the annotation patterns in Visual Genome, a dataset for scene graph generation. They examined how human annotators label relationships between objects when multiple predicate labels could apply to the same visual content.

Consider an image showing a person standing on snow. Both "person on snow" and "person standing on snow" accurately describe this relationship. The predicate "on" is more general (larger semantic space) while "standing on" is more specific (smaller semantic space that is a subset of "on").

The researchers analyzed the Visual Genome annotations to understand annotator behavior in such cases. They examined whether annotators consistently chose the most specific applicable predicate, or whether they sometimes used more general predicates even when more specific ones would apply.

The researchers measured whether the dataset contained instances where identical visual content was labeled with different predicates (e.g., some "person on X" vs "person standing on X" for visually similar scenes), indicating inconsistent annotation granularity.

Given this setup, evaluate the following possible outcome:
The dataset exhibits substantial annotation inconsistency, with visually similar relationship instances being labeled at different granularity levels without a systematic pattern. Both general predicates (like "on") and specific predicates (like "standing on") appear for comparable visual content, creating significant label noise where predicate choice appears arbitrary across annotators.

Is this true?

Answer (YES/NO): NO